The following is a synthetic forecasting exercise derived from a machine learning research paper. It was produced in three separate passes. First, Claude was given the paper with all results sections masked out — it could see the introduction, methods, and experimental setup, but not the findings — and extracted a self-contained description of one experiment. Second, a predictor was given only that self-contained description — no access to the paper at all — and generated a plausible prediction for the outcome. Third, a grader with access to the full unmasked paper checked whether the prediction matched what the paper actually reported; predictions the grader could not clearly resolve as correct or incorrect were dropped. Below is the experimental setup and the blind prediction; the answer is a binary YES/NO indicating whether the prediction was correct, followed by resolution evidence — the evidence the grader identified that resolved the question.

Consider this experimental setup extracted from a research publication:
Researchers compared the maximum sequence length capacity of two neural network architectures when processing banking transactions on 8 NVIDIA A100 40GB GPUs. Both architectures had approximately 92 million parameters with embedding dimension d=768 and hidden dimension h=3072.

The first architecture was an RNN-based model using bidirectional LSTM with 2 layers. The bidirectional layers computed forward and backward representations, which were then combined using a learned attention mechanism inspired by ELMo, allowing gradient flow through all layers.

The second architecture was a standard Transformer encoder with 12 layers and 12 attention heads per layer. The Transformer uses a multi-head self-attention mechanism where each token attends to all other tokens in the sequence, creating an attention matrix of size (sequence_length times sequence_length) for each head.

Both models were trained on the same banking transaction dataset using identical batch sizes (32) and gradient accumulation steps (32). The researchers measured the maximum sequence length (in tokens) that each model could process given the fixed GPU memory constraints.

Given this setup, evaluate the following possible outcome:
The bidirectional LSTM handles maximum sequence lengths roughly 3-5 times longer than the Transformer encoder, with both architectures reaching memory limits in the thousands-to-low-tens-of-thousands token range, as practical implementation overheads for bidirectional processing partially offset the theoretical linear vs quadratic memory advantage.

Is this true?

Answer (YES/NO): NO